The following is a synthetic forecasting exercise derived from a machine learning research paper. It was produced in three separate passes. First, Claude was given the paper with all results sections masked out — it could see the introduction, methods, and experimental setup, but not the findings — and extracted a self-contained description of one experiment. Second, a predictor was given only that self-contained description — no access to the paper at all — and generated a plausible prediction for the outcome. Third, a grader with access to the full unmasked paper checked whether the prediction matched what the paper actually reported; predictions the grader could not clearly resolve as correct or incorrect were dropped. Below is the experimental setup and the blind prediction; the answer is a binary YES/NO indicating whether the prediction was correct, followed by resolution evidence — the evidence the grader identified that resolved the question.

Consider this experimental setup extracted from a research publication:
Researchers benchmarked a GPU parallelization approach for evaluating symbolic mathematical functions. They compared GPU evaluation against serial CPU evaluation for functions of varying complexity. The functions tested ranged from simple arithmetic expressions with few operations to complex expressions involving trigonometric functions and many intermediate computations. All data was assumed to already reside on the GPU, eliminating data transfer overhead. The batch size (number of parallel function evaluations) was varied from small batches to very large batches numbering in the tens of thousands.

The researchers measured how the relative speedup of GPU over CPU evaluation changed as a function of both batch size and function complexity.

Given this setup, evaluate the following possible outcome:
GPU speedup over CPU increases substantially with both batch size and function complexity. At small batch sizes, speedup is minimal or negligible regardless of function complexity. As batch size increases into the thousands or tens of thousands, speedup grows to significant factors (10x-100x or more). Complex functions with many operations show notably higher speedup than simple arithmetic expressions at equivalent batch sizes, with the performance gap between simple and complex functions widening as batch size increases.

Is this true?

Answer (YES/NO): NO